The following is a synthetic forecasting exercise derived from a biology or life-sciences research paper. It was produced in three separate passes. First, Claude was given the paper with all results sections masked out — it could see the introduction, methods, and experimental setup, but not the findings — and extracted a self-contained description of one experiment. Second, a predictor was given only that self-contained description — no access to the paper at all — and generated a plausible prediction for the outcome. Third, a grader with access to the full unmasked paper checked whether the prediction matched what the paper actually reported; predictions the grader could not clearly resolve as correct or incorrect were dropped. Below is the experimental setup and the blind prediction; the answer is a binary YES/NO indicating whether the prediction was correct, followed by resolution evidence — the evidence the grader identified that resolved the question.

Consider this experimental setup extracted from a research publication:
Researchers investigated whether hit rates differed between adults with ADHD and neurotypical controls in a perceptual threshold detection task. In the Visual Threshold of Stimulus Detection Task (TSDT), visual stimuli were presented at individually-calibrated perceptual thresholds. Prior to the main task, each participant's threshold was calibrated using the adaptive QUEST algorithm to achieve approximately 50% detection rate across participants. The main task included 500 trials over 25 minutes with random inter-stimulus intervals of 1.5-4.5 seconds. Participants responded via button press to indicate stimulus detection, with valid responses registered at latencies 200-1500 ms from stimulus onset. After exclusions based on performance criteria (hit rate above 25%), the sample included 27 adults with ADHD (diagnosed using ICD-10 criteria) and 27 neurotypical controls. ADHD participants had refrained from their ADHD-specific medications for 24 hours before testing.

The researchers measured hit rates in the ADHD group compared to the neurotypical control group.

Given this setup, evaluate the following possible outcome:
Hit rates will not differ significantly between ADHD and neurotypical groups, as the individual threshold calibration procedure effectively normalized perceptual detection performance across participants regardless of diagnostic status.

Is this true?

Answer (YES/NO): YES